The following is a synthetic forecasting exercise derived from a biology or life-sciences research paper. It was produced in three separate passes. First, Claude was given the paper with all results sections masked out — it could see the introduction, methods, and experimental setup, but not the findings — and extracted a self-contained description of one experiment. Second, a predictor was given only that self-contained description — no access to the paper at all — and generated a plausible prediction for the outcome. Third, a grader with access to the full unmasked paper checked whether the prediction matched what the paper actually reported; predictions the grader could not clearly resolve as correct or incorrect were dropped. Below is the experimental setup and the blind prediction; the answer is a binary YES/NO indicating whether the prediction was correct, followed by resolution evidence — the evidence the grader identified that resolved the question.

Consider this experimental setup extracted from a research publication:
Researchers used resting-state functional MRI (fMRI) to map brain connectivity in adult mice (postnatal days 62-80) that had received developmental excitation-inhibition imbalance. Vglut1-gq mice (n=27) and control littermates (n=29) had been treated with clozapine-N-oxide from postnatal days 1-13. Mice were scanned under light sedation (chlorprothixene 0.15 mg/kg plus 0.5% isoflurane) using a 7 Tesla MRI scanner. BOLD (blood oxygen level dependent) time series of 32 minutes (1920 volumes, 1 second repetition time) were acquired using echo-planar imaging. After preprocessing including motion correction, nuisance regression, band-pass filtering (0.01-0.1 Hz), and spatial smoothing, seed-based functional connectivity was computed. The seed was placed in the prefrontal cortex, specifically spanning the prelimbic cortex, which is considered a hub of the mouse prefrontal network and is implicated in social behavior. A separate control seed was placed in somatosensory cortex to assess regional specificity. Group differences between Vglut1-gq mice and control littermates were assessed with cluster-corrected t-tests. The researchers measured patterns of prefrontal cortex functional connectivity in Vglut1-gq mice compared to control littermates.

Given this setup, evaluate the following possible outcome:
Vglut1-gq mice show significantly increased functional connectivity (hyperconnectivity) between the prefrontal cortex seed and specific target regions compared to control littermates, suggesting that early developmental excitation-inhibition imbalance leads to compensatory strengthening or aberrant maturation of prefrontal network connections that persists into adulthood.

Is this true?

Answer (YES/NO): NO